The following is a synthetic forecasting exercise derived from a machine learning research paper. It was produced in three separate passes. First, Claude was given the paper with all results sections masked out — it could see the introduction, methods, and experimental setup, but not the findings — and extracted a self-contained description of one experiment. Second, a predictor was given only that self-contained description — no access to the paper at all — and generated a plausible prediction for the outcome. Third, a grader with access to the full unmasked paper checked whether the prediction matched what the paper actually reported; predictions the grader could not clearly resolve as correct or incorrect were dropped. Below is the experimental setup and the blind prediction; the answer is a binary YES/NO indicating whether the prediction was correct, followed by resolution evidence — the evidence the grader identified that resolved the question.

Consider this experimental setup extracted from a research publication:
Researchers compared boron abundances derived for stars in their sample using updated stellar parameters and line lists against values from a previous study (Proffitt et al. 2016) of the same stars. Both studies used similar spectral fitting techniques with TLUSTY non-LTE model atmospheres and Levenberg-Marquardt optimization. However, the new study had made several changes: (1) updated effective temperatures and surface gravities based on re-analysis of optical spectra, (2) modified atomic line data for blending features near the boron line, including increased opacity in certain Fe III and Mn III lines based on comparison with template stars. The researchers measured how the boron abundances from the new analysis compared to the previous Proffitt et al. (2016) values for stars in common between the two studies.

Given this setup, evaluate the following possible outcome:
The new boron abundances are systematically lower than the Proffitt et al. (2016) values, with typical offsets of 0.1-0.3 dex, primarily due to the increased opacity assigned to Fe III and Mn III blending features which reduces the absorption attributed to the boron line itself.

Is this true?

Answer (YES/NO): NO